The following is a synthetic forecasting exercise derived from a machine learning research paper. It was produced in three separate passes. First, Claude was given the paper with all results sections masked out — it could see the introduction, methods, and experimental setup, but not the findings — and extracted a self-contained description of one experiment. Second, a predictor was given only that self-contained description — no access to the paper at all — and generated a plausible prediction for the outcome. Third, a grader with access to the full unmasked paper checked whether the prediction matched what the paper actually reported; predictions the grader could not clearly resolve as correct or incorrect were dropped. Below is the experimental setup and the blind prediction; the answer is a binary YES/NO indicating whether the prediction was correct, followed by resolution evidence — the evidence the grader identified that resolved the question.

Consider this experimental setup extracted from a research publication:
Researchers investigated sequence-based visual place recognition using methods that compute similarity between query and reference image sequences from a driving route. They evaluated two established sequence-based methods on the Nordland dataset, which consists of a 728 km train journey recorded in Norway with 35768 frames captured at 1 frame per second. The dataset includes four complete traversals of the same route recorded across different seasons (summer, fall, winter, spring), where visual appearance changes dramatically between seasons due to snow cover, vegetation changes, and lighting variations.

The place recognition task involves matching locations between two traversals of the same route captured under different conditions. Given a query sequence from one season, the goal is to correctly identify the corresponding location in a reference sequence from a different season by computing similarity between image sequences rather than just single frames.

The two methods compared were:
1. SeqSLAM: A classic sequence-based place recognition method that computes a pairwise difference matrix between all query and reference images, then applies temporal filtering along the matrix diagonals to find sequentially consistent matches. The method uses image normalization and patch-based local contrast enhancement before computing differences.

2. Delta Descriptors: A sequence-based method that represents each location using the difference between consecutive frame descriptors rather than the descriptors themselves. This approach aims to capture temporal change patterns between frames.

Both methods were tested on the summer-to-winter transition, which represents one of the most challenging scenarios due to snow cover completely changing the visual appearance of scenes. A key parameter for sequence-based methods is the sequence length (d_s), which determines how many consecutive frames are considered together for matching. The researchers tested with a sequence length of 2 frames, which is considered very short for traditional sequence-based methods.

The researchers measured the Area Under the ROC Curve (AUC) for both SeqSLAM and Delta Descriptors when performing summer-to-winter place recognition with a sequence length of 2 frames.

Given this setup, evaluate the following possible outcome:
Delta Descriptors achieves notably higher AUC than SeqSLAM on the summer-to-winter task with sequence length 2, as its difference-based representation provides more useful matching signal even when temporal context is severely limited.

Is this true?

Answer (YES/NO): YES